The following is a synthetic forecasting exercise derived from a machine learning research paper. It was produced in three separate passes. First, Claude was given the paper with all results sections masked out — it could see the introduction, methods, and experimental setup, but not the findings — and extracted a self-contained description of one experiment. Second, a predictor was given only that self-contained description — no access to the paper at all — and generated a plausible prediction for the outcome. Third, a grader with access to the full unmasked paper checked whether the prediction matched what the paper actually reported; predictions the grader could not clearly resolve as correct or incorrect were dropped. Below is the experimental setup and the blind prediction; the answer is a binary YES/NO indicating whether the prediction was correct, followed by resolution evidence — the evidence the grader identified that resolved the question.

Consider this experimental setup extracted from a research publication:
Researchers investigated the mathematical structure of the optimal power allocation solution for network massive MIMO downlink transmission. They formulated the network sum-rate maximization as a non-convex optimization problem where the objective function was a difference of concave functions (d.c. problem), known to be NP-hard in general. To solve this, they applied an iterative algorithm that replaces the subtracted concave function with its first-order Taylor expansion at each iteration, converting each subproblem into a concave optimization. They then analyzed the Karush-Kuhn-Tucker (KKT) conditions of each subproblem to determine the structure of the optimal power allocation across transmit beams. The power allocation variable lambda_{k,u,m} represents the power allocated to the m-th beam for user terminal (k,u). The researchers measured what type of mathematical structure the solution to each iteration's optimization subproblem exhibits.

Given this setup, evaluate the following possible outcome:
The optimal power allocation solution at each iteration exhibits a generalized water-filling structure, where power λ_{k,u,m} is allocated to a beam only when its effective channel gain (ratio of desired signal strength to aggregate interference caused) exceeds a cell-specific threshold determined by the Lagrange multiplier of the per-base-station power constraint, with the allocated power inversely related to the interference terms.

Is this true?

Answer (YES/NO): YES